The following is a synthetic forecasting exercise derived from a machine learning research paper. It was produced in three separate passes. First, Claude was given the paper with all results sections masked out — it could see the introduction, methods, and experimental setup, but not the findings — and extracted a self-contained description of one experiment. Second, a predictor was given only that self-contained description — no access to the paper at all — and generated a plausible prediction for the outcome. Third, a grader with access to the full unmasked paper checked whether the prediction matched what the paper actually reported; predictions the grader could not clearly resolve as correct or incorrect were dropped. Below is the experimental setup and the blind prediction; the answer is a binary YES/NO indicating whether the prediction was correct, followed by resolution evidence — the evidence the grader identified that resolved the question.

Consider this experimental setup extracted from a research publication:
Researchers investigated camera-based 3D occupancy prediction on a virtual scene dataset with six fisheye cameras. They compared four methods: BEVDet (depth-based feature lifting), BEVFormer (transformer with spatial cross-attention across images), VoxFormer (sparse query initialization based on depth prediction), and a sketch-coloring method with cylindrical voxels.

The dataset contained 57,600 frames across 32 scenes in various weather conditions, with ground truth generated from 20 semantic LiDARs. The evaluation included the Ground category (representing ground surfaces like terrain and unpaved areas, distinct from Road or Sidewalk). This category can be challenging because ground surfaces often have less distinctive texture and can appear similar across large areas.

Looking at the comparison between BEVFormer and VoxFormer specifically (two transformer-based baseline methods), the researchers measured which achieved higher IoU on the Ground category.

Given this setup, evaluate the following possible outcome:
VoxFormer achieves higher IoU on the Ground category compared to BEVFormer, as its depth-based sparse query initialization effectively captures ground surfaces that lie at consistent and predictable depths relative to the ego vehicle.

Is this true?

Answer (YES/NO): NO